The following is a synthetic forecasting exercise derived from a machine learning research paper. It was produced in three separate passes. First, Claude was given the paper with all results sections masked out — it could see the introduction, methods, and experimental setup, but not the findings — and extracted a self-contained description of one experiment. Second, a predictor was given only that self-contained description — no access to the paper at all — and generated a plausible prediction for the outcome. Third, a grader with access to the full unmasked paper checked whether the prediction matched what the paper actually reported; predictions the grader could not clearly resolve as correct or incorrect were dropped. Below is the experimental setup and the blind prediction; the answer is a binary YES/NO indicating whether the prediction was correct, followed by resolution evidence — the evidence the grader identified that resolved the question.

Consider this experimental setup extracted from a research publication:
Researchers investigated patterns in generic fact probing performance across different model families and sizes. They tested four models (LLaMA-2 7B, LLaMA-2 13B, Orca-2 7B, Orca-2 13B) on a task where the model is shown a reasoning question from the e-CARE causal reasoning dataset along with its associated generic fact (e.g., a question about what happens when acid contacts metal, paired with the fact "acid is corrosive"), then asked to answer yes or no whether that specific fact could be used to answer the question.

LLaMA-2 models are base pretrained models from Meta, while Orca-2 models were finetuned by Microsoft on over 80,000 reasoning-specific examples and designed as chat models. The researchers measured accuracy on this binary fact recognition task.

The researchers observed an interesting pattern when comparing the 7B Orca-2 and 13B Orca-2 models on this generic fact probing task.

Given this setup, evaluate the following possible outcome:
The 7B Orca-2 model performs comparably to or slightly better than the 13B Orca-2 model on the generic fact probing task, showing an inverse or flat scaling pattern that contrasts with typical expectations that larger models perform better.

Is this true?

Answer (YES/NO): NO